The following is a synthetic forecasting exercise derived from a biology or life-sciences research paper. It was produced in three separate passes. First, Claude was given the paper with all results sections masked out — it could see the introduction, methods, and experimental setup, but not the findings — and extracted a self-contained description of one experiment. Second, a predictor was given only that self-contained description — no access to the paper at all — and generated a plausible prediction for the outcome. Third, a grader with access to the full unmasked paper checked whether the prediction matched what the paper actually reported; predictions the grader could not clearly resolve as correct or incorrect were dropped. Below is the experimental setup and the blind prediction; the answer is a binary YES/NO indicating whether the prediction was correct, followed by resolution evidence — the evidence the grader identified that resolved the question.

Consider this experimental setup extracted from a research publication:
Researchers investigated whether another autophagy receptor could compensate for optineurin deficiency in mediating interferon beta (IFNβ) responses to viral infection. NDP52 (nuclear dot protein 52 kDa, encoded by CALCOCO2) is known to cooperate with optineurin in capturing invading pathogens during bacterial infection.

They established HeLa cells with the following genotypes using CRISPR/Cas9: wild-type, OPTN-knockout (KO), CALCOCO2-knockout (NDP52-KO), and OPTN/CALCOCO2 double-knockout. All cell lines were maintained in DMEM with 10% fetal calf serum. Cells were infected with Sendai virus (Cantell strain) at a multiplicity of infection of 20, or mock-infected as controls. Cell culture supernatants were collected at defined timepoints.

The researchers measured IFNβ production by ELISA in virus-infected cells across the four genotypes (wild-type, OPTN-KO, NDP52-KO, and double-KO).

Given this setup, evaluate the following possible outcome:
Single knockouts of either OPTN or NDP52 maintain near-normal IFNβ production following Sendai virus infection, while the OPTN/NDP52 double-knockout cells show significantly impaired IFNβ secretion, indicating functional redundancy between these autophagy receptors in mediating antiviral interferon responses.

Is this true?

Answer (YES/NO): NO